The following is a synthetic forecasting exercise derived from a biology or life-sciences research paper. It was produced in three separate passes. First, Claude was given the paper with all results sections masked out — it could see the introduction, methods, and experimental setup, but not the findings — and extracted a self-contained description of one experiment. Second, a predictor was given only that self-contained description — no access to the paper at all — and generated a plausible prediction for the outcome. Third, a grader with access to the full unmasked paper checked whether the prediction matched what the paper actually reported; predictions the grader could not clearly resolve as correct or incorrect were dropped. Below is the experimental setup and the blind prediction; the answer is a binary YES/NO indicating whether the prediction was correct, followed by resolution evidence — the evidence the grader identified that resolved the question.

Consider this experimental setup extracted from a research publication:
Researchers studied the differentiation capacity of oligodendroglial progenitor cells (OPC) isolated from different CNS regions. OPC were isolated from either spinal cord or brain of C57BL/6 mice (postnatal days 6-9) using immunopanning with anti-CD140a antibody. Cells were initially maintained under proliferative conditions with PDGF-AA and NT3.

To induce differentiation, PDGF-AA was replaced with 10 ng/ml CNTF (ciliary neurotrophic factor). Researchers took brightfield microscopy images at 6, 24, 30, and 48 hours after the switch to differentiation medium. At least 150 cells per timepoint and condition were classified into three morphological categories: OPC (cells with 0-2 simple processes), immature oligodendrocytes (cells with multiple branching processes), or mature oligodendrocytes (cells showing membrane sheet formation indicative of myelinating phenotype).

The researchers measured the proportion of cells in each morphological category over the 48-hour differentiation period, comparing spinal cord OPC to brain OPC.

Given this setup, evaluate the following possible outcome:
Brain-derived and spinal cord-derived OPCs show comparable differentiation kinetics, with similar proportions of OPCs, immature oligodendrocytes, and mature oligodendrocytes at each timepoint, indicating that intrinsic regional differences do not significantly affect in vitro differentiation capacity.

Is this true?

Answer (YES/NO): NO